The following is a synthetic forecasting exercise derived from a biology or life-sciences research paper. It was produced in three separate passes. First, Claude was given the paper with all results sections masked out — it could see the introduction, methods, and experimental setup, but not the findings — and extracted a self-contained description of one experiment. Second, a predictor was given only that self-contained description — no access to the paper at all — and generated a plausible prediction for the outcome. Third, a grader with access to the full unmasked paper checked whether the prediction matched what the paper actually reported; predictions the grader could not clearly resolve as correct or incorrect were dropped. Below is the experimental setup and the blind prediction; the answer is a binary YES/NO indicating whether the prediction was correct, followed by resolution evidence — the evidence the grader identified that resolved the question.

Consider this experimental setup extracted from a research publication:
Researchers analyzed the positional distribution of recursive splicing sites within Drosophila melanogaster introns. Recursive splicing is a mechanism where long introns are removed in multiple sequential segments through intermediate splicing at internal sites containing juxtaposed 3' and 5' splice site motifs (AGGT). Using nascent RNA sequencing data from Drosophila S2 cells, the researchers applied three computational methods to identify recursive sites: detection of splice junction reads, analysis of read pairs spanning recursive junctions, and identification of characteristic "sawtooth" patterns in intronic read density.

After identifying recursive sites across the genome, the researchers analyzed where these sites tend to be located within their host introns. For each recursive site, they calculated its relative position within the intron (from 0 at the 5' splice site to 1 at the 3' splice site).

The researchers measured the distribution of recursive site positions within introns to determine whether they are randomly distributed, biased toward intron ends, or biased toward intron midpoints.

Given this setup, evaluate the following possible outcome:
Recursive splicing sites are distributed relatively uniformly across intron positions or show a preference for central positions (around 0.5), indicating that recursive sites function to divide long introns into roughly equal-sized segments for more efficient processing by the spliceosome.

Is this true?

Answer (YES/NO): YES